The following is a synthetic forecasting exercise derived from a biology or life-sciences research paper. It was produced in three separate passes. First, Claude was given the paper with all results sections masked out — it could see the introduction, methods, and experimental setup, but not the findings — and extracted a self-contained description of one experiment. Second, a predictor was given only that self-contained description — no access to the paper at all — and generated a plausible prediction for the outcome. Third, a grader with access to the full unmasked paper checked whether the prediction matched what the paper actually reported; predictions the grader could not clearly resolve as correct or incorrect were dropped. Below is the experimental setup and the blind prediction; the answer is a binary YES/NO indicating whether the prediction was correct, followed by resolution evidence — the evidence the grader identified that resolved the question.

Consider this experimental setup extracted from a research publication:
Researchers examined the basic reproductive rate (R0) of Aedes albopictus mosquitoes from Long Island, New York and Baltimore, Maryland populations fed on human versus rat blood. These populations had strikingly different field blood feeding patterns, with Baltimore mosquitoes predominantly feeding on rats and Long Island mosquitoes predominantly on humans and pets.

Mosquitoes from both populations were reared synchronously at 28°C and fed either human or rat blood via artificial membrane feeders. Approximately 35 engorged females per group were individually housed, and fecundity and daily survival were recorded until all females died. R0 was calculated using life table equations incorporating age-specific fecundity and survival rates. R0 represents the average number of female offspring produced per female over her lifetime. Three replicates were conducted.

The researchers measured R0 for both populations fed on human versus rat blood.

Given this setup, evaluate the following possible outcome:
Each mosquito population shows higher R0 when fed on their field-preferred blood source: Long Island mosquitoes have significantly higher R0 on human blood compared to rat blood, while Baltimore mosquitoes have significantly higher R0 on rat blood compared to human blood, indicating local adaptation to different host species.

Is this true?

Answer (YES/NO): NO